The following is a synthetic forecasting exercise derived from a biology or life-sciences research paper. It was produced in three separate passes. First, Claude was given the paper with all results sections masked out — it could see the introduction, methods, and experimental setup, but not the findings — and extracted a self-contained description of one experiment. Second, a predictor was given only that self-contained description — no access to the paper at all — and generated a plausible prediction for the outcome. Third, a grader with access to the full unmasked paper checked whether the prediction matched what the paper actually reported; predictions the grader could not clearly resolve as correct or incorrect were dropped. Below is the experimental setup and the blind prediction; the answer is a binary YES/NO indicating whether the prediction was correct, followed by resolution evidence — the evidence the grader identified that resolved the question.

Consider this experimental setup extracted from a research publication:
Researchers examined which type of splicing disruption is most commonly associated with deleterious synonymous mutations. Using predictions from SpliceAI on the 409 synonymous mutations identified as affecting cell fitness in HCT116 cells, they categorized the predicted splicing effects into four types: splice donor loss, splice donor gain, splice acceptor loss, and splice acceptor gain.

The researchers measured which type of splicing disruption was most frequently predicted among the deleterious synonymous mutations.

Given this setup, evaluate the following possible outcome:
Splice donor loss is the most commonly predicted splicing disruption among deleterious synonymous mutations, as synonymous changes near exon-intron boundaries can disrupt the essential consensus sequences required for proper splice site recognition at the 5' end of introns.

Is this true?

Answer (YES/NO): YES